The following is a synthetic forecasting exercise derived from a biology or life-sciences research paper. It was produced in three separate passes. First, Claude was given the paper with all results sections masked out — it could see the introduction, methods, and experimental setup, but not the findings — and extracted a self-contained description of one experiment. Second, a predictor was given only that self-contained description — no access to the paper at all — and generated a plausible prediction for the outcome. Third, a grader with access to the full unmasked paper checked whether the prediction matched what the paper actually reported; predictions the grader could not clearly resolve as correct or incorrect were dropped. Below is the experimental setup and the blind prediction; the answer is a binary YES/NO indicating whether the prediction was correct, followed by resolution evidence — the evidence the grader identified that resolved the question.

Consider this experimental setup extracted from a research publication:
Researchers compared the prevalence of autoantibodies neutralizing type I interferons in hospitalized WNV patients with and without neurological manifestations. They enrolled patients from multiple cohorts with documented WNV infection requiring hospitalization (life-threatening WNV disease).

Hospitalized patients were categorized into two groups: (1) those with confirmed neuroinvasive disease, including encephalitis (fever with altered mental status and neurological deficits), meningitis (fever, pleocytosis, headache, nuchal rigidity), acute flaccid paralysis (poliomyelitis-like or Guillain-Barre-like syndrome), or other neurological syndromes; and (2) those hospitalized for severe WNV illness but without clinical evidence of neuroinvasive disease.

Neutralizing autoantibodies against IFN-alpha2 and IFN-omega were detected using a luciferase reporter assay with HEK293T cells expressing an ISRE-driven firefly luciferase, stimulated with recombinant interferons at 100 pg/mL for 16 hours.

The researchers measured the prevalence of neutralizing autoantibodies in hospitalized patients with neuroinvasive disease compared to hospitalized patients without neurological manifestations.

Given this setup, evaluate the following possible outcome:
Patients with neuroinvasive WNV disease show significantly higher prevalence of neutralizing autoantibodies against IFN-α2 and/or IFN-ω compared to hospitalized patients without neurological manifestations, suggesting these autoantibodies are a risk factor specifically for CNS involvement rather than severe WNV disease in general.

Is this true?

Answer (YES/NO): NO